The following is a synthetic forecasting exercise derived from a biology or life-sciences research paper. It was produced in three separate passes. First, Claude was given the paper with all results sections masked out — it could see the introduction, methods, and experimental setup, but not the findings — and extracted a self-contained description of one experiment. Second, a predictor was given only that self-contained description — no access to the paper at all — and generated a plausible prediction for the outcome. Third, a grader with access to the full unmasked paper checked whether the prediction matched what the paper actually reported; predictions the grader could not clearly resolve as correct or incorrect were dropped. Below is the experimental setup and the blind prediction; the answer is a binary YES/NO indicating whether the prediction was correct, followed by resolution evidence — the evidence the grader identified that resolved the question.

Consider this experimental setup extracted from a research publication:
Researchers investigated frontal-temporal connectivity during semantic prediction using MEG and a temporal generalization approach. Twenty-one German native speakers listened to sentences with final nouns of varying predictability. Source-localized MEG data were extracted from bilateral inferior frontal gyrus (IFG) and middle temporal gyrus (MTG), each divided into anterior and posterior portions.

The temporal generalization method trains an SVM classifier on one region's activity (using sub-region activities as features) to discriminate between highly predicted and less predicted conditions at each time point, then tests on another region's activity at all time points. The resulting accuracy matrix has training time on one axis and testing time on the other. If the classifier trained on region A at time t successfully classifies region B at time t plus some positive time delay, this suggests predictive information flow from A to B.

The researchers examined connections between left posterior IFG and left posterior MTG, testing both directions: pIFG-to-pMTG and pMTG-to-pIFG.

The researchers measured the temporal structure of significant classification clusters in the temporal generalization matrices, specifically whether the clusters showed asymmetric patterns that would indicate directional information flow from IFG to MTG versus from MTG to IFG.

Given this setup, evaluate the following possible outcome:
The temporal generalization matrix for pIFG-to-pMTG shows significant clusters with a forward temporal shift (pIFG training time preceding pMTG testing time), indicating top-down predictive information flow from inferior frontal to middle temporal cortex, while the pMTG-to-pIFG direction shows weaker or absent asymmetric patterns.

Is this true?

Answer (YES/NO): NO